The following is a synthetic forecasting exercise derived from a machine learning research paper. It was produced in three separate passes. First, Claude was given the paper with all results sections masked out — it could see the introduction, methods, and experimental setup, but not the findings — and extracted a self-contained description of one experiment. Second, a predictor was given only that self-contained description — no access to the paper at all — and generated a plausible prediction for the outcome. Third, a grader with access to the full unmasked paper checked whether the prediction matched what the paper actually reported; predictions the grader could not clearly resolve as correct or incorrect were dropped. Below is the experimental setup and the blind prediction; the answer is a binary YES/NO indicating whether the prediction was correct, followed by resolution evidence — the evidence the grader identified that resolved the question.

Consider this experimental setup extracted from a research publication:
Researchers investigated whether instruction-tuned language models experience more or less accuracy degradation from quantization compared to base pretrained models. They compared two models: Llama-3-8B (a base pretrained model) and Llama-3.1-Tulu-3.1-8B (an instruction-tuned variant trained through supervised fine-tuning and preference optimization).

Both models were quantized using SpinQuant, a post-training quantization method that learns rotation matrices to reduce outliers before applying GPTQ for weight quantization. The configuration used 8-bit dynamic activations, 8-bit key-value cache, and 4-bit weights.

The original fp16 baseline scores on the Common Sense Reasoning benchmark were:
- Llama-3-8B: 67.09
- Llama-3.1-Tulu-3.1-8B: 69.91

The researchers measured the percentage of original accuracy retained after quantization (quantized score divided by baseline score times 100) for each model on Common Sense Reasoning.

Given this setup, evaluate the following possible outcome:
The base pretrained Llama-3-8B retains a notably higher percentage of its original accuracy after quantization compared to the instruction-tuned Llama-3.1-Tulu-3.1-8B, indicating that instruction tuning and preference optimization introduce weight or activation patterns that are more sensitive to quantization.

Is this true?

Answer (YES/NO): NO